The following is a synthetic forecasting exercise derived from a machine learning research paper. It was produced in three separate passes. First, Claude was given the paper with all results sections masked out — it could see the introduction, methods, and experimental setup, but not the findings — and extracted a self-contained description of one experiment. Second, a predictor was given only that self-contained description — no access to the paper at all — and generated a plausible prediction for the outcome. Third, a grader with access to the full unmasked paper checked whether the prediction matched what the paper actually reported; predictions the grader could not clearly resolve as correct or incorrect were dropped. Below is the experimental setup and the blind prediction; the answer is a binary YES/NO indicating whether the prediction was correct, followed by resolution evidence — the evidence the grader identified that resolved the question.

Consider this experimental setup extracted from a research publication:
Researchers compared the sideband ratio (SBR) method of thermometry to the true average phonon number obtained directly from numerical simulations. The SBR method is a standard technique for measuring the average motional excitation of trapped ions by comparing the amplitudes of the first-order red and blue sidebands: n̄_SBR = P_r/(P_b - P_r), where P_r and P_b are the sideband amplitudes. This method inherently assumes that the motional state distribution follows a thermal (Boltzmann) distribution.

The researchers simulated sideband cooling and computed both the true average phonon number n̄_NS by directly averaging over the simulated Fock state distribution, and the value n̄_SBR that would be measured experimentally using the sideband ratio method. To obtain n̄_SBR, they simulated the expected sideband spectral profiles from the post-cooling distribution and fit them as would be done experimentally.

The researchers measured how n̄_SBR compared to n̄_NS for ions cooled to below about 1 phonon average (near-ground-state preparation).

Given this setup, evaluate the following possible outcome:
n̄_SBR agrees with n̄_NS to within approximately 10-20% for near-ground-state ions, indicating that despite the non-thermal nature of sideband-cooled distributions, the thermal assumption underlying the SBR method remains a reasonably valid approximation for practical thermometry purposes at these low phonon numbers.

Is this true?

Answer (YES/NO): NO